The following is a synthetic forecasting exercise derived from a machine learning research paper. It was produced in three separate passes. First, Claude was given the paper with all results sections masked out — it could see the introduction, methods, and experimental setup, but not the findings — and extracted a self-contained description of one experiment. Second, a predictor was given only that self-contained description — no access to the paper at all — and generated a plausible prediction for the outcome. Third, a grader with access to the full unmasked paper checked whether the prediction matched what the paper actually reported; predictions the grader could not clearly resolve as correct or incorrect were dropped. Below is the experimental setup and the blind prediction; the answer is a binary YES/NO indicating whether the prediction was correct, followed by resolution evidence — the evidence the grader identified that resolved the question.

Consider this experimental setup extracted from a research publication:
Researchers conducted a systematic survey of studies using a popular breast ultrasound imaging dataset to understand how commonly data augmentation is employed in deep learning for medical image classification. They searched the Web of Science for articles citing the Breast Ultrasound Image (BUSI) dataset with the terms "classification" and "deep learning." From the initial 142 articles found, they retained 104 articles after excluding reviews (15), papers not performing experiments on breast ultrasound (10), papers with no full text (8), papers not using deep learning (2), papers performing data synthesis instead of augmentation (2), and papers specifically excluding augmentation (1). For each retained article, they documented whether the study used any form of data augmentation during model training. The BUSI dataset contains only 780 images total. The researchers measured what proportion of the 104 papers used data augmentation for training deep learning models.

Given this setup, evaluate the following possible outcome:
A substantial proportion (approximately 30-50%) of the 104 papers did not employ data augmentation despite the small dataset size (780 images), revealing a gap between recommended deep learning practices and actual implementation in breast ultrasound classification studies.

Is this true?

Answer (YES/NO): YES